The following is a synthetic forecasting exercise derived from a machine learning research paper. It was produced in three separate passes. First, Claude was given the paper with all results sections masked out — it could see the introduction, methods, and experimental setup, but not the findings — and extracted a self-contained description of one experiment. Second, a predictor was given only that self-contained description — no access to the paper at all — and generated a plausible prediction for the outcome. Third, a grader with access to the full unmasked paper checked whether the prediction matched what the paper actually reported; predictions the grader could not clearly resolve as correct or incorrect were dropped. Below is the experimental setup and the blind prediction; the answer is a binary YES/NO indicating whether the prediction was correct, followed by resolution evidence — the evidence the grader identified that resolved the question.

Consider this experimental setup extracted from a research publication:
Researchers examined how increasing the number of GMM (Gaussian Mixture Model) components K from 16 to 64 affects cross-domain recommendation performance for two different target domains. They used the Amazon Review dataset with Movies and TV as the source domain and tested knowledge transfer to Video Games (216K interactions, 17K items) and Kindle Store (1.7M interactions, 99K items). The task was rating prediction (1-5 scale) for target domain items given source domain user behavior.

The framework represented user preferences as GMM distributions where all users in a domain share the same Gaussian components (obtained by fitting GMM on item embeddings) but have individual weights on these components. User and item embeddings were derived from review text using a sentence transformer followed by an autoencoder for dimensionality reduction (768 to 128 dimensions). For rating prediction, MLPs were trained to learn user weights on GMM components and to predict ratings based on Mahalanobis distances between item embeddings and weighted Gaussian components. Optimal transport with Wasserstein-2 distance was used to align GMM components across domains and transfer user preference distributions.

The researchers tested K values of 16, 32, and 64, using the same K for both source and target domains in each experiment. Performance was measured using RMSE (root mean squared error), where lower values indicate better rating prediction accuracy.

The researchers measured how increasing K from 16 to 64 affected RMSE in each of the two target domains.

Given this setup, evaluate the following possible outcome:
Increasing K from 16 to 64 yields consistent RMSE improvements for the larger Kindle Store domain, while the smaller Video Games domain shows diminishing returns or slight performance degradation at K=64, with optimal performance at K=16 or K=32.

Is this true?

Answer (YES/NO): YES